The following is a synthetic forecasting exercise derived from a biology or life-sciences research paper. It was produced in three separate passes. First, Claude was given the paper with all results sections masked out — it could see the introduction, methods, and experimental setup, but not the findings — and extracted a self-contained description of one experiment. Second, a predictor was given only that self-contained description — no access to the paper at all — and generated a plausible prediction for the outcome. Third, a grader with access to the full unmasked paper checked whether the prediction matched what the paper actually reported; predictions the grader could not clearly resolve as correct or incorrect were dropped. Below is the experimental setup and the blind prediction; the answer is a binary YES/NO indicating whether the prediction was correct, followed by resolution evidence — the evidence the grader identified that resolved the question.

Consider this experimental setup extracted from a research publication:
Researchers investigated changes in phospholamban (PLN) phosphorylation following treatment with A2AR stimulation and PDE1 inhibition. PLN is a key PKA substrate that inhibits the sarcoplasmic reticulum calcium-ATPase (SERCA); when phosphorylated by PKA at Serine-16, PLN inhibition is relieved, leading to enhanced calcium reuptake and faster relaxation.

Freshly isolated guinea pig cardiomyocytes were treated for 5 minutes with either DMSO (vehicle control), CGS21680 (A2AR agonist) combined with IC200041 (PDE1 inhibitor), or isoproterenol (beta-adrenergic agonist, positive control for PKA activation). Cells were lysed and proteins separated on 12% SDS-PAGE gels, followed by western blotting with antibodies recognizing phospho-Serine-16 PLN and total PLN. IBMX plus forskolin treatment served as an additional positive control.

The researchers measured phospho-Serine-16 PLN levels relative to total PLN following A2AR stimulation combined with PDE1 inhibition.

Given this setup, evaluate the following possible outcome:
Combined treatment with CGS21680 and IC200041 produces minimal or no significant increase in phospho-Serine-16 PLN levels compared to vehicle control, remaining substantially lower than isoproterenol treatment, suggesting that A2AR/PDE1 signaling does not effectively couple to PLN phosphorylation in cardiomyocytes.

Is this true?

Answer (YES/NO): YES